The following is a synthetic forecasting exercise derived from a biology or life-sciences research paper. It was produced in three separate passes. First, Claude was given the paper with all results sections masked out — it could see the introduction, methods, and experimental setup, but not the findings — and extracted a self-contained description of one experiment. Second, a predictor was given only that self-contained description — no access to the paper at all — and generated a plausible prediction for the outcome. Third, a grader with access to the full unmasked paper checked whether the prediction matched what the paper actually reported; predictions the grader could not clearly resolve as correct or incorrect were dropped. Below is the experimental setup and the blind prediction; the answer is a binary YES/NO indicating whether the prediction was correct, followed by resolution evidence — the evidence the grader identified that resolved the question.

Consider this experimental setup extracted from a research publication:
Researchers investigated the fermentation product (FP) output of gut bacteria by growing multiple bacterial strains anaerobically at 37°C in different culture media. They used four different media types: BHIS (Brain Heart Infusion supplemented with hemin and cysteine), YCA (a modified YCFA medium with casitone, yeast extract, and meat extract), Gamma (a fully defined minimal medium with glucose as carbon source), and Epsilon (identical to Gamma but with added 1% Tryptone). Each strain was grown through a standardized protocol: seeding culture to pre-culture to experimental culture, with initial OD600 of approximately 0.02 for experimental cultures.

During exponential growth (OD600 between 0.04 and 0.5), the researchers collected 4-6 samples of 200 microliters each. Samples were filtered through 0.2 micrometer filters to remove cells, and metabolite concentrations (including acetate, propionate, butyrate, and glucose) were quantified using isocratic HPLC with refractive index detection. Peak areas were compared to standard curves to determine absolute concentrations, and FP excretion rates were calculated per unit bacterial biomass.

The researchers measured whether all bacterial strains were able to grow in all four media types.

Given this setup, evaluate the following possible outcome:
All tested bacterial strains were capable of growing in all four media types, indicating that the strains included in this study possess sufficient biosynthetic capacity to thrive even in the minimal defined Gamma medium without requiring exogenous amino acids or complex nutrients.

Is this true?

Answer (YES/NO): NO